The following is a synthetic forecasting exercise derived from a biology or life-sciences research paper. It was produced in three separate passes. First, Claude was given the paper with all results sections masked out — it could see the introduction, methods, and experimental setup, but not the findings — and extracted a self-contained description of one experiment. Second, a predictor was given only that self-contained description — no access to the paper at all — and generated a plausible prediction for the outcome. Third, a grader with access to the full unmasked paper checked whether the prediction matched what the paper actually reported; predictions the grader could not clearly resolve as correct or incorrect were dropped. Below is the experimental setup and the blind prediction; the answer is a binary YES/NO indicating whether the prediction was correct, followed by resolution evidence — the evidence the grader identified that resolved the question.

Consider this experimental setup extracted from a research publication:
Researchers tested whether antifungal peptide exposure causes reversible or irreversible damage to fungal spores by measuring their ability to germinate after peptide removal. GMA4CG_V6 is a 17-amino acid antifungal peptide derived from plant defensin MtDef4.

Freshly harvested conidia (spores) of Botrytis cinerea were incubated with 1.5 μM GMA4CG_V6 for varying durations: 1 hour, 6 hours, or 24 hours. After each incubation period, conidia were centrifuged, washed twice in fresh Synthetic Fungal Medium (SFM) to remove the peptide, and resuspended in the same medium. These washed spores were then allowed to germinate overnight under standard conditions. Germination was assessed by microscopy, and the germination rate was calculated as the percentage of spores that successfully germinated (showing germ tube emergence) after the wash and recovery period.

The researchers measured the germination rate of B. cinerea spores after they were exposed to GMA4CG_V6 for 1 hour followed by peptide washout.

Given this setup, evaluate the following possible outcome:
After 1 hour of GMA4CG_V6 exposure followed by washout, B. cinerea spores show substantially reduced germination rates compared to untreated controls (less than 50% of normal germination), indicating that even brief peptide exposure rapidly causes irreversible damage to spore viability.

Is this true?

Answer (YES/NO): YES